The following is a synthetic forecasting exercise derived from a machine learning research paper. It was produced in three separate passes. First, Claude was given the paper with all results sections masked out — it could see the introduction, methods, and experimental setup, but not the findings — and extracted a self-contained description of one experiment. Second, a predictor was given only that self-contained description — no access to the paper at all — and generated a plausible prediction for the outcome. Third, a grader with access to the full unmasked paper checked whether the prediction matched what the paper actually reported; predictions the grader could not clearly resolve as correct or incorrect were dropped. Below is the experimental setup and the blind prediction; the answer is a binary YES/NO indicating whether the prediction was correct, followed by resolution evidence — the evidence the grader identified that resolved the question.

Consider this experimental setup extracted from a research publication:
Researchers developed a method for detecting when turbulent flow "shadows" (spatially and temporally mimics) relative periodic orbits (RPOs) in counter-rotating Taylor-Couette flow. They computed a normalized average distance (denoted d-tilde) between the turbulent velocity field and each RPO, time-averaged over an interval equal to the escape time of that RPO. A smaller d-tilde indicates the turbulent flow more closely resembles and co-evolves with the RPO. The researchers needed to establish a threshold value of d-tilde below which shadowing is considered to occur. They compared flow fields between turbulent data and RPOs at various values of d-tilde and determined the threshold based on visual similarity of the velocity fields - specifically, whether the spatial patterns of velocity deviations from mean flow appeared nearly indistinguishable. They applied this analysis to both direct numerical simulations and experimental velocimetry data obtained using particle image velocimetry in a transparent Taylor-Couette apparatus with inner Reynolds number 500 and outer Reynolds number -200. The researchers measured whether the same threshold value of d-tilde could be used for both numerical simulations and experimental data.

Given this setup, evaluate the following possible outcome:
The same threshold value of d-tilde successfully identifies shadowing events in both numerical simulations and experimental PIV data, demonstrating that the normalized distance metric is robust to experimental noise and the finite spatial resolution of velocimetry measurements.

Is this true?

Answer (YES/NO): NO